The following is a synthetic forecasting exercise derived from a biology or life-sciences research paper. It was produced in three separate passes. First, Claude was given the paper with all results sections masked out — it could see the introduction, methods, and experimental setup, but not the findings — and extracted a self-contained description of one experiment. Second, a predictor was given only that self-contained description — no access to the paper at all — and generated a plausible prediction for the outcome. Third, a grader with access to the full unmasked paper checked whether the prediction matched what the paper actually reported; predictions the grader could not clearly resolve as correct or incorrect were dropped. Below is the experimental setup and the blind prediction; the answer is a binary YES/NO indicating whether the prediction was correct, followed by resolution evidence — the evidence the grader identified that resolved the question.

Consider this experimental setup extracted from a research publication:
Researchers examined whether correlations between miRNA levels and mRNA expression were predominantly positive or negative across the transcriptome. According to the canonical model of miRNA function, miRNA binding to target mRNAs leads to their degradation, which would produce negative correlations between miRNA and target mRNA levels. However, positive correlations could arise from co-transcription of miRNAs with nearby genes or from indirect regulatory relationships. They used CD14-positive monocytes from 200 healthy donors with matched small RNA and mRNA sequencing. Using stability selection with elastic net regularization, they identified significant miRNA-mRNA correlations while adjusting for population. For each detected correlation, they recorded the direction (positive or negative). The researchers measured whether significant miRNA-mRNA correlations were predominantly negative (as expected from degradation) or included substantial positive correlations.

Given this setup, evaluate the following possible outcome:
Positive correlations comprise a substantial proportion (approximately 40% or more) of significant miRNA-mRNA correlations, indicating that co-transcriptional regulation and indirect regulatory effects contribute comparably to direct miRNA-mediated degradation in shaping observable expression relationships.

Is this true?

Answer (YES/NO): NO